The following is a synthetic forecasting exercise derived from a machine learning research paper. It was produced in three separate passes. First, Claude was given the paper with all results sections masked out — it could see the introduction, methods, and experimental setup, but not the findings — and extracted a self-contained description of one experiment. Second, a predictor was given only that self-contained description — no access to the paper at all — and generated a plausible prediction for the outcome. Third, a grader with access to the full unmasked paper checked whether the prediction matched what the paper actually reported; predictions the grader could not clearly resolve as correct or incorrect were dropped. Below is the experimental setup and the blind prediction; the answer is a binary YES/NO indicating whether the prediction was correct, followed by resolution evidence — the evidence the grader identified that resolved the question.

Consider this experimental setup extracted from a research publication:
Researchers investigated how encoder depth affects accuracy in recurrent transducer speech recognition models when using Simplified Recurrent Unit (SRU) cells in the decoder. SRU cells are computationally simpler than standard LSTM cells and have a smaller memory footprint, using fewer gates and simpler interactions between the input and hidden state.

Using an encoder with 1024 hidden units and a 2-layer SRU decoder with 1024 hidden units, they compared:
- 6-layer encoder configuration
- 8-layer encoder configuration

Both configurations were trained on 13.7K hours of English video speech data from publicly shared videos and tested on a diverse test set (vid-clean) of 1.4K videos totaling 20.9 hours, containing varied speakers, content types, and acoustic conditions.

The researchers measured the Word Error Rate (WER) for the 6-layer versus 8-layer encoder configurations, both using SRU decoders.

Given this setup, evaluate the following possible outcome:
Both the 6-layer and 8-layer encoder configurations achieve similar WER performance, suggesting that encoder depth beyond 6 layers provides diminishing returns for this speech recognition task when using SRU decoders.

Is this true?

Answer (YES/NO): NO